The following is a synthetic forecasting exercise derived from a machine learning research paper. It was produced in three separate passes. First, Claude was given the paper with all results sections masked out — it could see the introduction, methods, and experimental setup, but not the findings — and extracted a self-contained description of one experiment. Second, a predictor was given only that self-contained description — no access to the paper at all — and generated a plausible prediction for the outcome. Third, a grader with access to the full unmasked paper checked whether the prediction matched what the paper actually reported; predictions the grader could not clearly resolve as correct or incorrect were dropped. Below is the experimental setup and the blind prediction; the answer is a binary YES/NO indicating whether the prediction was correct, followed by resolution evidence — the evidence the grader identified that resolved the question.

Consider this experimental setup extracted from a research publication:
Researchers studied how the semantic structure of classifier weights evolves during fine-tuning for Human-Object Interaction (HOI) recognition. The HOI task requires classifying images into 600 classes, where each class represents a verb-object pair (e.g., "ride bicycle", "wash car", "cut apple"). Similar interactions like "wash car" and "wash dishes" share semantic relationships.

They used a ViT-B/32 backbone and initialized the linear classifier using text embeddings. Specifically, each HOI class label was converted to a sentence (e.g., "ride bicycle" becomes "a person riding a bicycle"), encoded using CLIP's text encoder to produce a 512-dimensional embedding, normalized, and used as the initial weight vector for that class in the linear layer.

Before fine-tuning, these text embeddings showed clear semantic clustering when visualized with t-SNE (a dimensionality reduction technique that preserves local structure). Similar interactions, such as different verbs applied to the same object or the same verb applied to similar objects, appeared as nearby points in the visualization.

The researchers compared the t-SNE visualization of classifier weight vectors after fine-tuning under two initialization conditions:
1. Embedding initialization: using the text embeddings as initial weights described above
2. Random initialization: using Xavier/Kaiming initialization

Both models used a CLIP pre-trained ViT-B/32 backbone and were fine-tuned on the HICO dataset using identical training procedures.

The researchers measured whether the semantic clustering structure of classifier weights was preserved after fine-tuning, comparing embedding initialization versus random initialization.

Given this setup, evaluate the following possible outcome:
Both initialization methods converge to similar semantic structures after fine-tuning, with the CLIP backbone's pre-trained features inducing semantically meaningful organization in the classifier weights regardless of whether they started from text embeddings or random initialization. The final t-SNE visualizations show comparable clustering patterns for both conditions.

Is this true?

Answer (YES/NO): NO